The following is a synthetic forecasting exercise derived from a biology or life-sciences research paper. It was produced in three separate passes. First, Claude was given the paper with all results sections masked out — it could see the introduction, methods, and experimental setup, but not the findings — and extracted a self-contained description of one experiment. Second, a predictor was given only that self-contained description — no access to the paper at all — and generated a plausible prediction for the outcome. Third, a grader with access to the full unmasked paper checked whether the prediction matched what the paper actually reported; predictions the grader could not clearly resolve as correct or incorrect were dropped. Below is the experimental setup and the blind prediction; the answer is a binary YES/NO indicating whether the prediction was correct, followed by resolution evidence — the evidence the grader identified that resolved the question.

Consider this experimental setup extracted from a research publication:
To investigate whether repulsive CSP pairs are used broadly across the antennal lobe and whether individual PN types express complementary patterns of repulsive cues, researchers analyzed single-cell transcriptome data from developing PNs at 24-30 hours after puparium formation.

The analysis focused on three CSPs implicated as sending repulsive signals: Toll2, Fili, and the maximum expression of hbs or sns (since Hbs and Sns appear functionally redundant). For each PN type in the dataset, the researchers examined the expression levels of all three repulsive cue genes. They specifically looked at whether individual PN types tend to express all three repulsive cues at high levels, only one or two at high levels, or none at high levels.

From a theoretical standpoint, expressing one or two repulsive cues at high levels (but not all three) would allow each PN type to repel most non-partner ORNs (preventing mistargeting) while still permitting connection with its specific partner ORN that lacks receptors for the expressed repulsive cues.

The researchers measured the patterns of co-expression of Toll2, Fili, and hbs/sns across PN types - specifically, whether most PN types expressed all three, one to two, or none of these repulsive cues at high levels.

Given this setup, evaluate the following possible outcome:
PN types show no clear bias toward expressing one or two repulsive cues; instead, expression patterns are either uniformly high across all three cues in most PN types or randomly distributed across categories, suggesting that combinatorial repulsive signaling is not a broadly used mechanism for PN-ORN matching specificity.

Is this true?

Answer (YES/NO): NO